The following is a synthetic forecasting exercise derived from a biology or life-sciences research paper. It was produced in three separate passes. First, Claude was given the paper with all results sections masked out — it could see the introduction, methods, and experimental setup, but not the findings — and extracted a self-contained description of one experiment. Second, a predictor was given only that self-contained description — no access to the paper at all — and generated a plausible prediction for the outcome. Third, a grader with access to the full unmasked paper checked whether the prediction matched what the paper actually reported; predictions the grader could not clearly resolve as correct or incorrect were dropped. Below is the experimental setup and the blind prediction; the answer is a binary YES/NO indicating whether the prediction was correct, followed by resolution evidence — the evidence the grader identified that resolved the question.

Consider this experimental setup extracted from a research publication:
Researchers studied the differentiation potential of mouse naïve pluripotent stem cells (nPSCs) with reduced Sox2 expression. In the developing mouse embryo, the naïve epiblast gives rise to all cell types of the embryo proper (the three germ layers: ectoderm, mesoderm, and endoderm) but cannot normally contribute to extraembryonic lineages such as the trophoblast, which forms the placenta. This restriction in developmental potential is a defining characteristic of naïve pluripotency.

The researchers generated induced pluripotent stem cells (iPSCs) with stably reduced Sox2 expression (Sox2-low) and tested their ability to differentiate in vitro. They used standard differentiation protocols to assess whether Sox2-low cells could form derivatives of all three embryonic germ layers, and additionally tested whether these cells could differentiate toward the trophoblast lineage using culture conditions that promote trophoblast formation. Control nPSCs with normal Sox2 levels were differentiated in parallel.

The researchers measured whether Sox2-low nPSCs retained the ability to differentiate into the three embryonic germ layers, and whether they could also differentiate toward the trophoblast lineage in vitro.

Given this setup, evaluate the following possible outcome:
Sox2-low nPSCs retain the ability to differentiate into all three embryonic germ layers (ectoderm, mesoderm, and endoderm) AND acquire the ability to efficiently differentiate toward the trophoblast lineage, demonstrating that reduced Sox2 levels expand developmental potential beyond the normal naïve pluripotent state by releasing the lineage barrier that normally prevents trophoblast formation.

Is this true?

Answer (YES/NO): YES